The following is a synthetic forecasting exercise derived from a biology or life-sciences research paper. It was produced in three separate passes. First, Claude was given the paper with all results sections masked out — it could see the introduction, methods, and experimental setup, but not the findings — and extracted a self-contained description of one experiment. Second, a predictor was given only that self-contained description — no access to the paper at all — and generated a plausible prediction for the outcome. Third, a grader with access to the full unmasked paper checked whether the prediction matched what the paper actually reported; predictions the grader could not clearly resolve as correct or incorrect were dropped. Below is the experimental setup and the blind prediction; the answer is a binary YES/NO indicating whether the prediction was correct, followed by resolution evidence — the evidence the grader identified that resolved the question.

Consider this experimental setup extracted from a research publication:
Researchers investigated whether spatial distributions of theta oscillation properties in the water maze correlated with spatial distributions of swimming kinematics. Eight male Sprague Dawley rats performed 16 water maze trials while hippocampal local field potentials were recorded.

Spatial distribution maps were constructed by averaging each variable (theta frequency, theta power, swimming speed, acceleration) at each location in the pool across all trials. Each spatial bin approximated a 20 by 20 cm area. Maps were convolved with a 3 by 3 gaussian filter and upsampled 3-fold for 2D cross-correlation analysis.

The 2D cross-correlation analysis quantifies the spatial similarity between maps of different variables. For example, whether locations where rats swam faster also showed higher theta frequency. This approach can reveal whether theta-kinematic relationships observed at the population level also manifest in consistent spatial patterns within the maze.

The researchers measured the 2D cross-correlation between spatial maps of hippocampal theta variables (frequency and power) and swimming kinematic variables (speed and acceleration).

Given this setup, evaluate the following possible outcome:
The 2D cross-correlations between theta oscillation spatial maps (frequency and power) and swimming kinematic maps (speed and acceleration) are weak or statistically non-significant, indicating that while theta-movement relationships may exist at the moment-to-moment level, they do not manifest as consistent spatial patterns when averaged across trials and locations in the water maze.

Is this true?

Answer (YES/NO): NO